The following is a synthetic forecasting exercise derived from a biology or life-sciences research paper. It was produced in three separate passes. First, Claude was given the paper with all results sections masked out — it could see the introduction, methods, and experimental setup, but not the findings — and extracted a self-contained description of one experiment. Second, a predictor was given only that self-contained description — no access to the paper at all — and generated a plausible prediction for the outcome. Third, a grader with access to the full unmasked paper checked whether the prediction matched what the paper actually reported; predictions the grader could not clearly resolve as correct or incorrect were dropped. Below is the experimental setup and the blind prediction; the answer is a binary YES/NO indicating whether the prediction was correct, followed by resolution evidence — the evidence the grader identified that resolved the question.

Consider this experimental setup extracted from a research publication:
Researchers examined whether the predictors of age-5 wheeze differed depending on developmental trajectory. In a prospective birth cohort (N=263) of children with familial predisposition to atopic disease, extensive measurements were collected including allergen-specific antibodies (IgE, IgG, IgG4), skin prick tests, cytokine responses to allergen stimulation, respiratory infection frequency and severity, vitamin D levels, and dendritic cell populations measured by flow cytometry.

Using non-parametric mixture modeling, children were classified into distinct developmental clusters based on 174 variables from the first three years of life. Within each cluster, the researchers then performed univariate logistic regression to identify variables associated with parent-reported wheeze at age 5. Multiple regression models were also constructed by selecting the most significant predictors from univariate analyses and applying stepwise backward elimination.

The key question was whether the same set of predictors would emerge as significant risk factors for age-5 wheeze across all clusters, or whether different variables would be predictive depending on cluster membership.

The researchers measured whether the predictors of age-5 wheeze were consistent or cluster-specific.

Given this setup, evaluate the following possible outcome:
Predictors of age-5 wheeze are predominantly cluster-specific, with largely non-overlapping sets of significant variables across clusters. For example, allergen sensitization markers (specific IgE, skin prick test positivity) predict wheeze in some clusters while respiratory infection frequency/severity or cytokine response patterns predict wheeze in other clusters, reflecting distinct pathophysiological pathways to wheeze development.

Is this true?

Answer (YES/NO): YES